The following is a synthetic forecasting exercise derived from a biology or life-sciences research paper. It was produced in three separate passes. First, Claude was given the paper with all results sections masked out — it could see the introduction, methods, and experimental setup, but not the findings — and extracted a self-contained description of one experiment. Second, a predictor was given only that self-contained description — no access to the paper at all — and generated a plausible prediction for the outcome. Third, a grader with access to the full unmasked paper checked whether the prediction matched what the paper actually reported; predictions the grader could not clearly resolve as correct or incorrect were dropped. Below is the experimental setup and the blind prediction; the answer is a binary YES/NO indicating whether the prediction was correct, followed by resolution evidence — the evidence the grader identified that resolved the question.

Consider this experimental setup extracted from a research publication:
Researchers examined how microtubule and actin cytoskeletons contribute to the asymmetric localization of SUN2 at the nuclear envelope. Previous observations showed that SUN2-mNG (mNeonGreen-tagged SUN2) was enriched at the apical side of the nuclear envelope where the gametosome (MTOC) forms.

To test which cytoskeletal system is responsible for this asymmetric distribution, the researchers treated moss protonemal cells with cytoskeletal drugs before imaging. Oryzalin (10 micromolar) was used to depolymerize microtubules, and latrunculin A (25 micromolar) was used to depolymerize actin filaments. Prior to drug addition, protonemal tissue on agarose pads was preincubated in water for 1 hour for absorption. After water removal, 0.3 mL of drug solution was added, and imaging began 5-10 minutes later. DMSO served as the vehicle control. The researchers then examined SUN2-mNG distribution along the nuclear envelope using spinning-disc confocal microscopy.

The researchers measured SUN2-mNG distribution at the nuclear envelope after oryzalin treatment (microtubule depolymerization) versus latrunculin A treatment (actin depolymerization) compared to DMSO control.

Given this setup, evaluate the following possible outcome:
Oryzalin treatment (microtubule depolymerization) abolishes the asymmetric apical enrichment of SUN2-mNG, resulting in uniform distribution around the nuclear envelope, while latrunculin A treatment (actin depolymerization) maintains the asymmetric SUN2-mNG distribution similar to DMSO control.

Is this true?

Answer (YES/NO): YES